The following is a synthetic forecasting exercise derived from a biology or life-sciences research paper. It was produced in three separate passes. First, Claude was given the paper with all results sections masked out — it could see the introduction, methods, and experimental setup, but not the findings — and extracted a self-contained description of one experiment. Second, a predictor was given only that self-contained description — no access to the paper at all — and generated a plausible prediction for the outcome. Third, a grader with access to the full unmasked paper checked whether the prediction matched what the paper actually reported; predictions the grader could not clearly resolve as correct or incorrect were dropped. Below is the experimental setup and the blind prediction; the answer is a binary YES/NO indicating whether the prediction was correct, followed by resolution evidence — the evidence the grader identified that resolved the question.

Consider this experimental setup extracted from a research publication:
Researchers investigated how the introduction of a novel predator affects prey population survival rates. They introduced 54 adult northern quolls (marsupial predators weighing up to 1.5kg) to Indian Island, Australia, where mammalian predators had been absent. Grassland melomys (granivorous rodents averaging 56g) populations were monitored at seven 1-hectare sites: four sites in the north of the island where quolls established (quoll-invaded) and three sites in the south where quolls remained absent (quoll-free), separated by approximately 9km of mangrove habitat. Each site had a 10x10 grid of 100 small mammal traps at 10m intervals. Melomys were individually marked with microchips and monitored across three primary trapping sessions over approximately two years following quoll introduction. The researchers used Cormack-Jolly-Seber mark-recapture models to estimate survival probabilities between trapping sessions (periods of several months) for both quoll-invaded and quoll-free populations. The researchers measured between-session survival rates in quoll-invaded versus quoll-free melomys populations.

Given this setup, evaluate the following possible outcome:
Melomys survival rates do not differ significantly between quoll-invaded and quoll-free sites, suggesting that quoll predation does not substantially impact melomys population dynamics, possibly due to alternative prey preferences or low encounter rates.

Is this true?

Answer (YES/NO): NO